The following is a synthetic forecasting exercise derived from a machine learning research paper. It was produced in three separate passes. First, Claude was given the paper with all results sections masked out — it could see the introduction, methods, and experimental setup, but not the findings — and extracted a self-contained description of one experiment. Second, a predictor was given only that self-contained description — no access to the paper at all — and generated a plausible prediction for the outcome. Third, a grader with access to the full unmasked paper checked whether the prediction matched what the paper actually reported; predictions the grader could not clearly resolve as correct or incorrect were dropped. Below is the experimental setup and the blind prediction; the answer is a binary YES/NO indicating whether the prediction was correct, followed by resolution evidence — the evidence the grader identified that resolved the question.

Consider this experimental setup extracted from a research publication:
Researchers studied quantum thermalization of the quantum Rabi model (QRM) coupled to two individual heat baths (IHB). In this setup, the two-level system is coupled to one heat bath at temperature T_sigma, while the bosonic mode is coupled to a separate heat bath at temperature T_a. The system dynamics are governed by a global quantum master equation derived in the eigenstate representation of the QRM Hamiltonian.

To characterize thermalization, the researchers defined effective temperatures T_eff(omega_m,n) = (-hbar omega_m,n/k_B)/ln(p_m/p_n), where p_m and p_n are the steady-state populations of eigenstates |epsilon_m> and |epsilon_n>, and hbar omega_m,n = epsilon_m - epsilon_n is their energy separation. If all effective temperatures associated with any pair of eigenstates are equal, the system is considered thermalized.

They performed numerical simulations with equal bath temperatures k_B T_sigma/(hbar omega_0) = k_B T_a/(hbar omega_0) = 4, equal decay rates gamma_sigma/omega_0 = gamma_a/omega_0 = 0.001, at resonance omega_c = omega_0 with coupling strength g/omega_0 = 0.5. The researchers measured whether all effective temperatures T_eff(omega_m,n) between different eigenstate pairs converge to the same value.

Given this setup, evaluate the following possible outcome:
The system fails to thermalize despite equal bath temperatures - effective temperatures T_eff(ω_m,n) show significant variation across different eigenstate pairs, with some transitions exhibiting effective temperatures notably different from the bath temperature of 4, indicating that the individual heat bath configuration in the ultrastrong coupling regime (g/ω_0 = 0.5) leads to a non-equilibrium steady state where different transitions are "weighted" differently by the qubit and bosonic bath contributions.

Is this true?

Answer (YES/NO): NO